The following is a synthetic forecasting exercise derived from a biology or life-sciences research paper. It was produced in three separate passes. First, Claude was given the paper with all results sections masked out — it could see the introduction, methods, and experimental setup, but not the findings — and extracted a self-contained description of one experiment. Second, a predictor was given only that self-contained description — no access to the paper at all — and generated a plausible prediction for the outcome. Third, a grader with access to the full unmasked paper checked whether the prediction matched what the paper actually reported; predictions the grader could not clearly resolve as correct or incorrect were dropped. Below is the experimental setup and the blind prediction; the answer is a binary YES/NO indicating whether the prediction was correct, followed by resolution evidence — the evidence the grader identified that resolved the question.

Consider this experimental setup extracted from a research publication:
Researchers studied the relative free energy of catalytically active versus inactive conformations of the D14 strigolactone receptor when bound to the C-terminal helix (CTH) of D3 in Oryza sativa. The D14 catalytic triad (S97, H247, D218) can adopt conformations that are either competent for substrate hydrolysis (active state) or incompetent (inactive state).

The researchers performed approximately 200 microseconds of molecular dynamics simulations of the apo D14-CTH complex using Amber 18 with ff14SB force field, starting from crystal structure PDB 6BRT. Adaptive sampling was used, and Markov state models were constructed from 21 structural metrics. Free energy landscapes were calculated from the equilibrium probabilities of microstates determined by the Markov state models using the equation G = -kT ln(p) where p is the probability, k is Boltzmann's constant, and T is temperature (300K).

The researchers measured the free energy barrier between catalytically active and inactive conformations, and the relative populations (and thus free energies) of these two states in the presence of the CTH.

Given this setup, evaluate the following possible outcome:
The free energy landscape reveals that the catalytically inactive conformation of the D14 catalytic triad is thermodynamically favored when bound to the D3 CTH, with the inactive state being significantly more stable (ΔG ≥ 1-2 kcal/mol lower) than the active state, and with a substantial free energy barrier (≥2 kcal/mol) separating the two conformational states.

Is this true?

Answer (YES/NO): NO